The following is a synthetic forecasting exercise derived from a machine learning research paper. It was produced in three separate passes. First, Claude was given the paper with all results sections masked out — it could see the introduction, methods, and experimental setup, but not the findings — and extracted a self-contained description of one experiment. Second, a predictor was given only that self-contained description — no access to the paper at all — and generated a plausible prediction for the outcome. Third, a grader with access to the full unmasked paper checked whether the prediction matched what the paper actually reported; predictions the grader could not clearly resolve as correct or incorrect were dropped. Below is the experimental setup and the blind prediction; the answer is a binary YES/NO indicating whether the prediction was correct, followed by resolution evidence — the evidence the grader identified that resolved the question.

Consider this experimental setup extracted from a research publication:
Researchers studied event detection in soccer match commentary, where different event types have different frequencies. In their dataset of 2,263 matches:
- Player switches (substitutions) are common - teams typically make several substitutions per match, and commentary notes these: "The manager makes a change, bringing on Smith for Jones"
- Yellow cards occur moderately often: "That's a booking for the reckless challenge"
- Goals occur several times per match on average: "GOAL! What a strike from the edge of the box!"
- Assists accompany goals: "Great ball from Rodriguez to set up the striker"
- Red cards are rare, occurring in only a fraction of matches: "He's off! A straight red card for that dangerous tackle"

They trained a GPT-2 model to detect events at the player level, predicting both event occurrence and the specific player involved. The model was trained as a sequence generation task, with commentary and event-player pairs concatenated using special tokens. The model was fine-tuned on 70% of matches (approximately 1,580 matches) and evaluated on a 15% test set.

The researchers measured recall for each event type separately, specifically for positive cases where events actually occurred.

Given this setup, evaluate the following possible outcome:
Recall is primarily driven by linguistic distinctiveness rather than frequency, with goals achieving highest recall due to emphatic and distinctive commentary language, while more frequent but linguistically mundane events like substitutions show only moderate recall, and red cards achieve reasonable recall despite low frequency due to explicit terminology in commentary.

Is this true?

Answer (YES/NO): NO